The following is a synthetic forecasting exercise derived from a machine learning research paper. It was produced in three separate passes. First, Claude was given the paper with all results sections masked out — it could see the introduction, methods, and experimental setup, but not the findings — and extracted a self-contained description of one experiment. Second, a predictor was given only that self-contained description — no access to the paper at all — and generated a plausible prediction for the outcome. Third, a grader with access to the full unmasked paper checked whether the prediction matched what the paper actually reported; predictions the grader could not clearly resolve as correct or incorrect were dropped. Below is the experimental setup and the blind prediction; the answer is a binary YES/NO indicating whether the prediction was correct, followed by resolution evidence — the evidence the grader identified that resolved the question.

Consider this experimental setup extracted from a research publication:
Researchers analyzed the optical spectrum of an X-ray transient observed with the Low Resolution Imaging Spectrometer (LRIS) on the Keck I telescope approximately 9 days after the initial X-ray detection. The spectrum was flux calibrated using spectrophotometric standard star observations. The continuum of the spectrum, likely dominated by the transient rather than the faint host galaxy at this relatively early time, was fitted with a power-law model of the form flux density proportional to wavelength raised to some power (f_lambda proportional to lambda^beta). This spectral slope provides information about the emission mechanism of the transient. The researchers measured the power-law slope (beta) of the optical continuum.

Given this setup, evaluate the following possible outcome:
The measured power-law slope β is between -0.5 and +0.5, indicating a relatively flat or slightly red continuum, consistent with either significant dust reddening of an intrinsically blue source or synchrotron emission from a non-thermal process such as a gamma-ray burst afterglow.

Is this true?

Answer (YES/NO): YES